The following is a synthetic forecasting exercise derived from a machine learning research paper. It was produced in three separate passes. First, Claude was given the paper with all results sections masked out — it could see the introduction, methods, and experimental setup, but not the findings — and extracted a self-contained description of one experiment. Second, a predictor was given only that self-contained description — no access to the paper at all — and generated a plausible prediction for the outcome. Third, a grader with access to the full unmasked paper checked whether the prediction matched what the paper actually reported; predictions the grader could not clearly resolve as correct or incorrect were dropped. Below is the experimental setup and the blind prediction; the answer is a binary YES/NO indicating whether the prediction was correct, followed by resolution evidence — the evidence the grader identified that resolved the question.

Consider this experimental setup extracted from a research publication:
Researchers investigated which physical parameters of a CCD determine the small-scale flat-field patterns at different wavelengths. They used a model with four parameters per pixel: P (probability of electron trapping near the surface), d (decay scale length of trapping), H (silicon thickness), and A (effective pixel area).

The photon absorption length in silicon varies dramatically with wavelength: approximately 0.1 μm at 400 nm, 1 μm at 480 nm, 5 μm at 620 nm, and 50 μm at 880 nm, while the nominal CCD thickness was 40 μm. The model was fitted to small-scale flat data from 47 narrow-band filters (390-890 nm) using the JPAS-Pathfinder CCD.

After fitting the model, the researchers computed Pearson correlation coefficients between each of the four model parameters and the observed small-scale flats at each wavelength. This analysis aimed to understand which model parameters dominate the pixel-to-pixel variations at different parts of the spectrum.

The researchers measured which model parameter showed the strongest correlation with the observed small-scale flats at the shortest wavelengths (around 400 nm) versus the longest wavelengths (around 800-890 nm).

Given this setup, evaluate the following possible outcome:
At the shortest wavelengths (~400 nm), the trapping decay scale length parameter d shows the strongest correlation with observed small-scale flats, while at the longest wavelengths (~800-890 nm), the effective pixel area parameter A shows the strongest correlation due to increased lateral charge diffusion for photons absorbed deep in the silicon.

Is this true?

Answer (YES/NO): NO